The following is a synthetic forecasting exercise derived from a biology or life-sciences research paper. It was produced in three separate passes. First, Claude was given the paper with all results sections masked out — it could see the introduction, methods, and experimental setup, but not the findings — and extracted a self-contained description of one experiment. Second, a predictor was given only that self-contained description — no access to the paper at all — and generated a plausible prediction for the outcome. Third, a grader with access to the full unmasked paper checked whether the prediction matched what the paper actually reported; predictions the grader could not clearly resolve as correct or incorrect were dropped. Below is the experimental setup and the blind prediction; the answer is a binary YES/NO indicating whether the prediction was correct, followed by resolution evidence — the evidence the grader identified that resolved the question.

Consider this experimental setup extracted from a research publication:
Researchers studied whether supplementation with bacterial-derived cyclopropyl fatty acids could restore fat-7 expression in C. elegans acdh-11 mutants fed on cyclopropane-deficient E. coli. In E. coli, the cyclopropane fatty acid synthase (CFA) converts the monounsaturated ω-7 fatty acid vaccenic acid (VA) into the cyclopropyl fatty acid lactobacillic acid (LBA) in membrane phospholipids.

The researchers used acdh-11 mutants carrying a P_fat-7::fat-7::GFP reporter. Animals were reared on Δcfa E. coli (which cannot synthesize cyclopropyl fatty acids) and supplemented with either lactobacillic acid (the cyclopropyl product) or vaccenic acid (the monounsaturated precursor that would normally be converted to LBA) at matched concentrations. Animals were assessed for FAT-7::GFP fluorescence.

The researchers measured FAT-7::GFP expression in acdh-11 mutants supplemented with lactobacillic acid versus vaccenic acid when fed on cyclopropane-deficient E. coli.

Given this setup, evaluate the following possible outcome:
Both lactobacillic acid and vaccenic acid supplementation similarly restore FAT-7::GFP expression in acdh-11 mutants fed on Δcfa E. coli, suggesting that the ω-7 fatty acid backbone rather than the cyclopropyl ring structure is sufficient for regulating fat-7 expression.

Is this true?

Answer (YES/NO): NO